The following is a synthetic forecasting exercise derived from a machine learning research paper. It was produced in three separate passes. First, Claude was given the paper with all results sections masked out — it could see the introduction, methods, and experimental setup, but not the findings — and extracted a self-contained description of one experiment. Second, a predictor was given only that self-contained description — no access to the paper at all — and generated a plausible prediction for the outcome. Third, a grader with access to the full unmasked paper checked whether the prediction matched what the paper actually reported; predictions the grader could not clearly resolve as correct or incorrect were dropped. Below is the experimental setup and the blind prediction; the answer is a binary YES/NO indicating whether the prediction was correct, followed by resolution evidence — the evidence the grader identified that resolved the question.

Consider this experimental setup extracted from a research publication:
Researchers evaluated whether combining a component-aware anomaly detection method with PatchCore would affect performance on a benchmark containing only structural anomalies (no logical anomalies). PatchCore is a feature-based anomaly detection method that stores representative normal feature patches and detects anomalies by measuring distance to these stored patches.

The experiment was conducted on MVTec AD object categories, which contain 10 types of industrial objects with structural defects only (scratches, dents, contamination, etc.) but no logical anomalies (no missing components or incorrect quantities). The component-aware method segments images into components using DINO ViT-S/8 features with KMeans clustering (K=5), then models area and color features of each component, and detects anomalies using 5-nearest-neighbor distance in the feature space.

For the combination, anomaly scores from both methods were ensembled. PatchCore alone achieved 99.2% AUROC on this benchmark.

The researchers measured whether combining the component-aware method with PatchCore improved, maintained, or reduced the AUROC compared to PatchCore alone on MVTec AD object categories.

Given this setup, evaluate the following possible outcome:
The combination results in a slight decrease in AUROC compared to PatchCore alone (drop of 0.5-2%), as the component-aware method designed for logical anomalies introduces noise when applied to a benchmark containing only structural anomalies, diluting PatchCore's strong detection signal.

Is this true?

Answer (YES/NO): YES